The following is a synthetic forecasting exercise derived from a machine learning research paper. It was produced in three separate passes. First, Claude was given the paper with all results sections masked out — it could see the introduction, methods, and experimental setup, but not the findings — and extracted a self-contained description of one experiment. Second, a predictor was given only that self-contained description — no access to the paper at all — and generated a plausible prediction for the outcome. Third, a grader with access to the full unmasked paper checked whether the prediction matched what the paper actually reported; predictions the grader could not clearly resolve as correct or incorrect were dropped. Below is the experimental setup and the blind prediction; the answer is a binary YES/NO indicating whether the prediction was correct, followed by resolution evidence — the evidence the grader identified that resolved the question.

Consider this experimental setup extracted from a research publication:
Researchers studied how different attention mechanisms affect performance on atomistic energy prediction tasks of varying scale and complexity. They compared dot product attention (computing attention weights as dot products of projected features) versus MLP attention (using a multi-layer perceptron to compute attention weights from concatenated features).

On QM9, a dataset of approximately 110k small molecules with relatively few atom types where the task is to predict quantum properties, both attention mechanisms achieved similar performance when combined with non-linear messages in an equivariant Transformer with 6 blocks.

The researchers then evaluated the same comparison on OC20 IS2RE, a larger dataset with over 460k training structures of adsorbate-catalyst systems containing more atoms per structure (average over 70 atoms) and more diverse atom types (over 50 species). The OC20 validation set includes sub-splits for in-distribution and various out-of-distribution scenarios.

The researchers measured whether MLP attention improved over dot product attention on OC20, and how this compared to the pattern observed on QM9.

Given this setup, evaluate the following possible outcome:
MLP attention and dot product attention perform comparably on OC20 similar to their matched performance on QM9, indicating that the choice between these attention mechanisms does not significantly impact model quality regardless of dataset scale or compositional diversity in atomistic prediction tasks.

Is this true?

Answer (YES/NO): NO